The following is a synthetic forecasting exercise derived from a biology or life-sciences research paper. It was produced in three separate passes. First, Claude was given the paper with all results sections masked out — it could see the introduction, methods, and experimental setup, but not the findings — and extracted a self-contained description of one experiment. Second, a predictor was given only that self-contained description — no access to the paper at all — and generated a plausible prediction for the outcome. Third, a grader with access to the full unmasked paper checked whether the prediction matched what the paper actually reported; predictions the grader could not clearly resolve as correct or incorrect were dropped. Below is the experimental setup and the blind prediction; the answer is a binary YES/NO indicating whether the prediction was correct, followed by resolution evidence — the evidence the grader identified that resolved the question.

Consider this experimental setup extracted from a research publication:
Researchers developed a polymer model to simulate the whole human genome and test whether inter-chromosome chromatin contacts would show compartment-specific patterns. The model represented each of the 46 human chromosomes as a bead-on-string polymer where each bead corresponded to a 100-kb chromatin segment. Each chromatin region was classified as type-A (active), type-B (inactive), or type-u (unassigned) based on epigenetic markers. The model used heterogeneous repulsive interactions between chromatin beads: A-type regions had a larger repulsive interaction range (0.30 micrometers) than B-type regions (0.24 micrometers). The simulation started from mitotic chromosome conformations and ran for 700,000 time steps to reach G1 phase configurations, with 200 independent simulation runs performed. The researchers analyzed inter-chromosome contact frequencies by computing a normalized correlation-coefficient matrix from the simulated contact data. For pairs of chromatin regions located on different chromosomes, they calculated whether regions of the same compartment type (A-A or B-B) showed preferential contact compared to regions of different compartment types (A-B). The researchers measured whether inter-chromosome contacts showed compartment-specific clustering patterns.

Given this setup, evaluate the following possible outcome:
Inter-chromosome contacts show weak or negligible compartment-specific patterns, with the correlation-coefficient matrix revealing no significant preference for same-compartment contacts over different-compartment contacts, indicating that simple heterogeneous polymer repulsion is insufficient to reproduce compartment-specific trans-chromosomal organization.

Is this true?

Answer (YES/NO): NO